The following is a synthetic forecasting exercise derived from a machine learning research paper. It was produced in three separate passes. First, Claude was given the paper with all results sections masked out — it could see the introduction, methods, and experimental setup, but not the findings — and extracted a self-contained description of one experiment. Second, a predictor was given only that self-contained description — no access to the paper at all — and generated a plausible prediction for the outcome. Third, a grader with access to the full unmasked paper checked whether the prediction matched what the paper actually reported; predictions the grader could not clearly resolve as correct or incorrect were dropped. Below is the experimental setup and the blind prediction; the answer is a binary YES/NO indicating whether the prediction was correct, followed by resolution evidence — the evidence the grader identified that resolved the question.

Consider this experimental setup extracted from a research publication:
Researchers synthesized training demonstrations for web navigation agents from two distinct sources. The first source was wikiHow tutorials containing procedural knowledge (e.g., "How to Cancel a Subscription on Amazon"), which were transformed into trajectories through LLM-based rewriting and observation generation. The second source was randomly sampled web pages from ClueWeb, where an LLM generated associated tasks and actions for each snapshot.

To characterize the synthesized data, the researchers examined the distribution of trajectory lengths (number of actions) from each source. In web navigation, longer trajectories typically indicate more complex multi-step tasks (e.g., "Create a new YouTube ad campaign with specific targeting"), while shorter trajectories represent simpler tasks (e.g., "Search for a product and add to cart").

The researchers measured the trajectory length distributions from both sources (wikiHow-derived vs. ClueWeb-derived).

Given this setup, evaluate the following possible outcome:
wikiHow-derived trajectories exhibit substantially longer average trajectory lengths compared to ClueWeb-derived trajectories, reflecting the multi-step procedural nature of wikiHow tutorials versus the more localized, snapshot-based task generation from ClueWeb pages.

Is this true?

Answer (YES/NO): NO